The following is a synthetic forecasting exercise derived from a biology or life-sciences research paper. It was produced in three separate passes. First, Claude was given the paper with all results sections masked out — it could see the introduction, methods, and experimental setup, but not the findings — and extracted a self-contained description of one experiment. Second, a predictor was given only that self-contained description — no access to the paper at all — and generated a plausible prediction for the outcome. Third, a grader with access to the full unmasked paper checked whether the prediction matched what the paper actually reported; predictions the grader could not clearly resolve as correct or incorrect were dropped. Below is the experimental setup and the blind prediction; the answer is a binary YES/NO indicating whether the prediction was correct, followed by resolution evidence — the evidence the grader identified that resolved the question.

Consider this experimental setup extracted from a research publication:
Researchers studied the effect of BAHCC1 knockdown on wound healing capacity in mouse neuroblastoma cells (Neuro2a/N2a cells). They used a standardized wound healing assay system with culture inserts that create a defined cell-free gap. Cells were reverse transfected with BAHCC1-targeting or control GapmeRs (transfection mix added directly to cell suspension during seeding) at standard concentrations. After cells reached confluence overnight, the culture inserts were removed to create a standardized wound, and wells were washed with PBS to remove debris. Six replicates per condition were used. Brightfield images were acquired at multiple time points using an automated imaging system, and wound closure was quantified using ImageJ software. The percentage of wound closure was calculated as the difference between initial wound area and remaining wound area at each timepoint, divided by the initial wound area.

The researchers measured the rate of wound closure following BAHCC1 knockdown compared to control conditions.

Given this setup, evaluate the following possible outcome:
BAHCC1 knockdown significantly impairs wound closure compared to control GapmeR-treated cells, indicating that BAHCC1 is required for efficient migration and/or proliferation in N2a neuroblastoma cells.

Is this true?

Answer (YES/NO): YES